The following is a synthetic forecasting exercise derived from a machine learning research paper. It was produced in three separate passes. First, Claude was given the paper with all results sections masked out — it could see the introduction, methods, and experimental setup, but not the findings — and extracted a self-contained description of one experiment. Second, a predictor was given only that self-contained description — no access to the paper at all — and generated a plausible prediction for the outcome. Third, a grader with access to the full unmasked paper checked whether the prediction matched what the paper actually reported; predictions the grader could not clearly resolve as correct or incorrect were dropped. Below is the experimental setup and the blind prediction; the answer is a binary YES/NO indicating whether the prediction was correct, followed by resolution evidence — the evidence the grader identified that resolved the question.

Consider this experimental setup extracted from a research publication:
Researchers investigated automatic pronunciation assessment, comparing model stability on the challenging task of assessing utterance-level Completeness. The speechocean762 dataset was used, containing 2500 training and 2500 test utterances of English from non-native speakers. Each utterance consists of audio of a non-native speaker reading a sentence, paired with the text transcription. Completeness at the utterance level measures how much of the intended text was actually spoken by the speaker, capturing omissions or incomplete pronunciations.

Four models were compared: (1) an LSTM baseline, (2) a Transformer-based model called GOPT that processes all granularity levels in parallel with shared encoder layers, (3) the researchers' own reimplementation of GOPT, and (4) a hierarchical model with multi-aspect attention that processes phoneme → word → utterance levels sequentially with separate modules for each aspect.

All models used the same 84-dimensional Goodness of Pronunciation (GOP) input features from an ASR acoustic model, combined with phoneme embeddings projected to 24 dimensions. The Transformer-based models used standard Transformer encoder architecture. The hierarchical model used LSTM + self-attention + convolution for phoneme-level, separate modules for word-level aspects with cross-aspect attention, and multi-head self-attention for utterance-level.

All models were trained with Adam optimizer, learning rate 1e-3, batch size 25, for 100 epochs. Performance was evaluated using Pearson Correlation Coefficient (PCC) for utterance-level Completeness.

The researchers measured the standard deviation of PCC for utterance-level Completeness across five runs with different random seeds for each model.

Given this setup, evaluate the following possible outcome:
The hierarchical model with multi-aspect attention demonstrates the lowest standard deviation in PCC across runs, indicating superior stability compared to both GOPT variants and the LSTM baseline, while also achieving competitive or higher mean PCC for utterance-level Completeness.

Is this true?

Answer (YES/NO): NO